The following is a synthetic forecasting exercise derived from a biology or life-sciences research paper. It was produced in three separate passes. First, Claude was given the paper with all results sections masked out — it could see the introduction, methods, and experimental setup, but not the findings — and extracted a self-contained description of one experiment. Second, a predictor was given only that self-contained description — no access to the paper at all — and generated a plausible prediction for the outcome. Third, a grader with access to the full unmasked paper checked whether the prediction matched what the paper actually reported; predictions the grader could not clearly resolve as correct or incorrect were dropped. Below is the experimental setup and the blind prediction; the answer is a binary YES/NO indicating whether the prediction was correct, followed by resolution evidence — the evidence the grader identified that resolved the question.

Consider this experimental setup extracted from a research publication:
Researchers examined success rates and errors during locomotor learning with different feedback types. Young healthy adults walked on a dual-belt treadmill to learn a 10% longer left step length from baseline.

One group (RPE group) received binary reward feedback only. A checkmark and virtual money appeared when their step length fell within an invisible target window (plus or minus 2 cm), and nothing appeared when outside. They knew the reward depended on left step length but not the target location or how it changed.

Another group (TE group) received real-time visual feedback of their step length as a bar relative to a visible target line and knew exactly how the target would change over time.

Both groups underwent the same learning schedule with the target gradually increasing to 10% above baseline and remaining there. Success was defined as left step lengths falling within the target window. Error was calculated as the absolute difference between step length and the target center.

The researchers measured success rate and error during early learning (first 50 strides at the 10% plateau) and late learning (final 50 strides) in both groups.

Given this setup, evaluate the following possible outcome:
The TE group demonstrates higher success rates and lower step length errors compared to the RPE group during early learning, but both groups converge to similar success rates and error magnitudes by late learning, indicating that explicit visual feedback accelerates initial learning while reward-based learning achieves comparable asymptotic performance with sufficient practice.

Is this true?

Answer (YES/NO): NO